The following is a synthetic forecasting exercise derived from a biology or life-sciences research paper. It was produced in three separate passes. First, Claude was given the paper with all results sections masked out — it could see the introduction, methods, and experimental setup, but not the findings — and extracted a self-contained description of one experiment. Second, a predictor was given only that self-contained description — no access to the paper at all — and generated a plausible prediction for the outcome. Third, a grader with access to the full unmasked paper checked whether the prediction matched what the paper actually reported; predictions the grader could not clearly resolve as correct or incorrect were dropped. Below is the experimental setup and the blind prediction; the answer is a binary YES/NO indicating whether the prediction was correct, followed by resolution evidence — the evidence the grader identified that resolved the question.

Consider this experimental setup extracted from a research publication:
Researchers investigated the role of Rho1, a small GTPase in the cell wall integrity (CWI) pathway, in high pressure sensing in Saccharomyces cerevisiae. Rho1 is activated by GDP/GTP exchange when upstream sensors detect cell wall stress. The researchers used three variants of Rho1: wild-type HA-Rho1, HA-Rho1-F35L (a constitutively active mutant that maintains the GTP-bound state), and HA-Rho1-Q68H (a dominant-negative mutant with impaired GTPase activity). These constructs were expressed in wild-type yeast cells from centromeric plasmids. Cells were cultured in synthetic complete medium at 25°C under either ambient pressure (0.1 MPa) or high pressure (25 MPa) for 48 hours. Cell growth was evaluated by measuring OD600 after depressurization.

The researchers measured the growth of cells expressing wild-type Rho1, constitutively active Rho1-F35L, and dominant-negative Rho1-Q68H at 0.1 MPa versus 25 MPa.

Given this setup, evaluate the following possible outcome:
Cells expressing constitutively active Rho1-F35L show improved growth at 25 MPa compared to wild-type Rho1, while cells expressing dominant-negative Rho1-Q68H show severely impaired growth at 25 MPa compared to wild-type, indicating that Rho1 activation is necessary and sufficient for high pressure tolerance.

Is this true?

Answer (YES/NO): NO